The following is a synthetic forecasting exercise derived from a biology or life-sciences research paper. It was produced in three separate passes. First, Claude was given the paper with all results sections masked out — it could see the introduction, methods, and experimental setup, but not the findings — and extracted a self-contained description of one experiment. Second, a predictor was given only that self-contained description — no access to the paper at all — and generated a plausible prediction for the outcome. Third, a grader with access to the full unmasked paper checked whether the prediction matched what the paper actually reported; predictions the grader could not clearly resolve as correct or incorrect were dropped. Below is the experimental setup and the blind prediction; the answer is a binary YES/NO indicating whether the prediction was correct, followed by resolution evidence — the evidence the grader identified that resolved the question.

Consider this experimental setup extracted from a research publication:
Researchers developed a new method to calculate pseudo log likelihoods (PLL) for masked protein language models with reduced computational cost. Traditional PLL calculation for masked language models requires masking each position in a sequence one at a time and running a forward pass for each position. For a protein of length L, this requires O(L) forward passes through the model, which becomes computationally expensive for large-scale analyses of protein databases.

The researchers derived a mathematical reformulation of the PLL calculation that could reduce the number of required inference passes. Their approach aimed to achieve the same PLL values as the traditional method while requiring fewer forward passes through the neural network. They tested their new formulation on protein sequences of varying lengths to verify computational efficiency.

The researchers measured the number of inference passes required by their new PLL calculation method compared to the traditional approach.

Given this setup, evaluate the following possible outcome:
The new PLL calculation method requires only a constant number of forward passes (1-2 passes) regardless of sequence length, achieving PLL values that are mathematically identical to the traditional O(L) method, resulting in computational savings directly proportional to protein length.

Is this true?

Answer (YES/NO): YES